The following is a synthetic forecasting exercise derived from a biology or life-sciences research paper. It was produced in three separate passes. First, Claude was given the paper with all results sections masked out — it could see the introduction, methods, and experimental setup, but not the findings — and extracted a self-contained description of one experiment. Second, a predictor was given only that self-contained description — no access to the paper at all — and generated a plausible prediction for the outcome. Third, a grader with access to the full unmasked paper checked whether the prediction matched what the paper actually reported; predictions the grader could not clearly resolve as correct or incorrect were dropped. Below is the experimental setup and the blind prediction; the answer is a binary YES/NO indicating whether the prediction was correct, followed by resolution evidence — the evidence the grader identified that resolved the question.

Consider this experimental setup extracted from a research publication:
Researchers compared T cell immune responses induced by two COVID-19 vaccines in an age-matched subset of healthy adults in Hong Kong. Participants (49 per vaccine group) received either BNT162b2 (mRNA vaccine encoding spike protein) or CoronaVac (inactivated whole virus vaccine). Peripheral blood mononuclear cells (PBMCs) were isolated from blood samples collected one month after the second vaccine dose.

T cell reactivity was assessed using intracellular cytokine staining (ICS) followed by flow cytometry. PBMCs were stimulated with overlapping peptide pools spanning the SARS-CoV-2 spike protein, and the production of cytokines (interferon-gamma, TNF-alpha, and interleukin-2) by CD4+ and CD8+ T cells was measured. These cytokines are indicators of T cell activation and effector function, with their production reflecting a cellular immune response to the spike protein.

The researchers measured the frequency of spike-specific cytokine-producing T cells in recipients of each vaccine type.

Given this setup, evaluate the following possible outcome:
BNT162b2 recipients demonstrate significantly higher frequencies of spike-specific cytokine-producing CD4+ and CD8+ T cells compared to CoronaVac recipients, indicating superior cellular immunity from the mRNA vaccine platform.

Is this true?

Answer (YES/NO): NO